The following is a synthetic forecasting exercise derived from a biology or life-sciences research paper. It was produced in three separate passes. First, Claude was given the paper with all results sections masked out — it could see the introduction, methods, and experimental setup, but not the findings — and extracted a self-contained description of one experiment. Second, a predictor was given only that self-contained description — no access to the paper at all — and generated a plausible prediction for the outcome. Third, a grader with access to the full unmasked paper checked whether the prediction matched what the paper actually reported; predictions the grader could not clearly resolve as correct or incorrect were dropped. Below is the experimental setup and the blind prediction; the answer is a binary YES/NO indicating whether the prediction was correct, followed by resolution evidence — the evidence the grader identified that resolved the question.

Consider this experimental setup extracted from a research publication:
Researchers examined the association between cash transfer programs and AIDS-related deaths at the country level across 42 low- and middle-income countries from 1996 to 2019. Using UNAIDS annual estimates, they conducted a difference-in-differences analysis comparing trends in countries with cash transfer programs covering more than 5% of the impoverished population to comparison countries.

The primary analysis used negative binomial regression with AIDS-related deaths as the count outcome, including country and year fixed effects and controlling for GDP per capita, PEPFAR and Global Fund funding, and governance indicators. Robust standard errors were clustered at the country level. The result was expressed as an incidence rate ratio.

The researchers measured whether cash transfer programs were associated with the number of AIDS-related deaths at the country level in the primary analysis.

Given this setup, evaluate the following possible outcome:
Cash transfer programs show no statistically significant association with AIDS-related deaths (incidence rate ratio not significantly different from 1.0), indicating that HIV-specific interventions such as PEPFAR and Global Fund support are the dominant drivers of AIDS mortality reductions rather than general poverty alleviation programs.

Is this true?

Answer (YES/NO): NO